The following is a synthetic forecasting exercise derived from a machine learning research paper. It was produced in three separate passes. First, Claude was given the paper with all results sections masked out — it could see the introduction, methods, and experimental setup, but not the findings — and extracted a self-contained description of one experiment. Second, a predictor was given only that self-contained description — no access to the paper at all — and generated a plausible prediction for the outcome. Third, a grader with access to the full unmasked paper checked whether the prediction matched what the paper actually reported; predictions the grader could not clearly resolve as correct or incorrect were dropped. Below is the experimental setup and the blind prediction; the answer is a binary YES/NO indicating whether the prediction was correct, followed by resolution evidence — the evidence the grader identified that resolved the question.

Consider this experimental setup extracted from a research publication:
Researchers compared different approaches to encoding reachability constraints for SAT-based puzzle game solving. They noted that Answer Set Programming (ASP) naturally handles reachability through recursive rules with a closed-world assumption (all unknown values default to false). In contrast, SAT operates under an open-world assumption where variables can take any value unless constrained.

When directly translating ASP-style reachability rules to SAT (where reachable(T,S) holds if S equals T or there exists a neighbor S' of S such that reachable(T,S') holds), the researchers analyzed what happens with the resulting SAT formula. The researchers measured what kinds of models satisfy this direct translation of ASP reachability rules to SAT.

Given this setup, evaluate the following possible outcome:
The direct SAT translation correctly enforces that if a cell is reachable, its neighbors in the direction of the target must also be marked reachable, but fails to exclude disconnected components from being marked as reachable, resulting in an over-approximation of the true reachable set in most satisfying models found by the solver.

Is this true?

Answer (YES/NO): NO